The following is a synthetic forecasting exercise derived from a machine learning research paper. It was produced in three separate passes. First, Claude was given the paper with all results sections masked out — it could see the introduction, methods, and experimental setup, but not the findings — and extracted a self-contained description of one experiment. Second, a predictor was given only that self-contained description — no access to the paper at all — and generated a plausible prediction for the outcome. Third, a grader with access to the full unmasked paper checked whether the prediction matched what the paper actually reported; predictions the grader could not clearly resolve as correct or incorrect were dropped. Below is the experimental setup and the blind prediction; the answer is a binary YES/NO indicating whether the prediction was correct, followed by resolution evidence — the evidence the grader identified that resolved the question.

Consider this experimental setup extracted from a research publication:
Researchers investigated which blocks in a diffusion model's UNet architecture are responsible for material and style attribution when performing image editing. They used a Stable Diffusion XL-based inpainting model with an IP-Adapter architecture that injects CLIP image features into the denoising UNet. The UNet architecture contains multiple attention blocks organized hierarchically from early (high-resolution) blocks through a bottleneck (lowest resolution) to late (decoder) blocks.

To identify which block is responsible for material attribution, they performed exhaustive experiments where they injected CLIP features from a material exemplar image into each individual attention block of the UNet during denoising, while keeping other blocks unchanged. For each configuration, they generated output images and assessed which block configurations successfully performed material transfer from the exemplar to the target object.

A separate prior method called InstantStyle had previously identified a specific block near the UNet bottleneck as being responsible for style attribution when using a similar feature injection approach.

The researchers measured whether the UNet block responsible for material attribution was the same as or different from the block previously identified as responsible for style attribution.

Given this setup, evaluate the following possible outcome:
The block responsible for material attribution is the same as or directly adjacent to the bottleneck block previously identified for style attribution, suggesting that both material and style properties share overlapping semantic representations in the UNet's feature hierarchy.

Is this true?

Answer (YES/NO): YES